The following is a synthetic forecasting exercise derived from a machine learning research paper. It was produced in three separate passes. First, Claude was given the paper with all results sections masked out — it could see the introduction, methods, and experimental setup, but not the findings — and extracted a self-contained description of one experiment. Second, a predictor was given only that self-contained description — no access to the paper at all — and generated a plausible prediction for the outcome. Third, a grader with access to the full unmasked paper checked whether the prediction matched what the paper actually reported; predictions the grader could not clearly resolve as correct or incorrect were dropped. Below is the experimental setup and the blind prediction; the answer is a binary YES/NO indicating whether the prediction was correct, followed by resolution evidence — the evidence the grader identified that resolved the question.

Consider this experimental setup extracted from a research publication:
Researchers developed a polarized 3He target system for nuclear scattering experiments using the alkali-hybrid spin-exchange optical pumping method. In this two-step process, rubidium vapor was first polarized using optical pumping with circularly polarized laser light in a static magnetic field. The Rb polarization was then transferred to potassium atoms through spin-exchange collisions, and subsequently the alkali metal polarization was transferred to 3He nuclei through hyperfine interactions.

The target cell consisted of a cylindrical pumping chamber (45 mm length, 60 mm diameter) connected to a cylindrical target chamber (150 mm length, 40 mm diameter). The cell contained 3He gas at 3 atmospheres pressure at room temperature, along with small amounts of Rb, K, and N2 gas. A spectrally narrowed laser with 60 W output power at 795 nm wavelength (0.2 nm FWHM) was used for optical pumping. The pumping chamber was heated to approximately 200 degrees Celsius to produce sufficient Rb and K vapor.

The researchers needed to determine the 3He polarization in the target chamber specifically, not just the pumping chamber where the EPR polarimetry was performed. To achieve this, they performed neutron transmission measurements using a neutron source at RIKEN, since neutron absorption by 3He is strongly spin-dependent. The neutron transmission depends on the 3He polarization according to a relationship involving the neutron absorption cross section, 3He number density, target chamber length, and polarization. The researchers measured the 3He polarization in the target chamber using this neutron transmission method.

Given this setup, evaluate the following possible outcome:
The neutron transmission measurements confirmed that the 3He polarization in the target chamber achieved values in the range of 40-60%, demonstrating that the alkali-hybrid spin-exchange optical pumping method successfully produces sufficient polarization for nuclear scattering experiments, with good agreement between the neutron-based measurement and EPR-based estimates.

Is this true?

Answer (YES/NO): NO